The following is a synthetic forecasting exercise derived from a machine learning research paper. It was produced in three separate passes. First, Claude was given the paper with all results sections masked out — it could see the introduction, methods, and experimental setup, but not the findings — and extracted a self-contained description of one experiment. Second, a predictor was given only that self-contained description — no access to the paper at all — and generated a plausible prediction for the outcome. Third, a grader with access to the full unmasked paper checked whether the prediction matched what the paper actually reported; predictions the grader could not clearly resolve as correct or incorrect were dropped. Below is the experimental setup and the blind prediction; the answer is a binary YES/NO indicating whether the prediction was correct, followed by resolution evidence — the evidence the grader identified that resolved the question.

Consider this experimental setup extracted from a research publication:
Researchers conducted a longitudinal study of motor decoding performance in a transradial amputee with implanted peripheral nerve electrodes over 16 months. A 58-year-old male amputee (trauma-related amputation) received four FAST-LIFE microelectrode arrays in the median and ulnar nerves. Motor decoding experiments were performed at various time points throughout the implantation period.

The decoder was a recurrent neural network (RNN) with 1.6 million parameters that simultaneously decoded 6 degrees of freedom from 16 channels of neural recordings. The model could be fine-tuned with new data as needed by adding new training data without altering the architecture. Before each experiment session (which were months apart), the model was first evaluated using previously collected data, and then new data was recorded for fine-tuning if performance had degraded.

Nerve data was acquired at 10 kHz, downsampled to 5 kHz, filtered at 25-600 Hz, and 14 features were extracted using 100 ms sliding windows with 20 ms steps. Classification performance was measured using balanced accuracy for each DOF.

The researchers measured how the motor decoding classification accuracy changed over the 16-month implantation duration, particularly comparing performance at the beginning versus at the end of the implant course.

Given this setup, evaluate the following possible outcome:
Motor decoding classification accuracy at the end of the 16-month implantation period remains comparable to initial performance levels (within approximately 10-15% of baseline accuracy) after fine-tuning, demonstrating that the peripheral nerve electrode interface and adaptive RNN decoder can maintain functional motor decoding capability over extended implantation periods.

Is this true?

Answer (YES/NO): YES